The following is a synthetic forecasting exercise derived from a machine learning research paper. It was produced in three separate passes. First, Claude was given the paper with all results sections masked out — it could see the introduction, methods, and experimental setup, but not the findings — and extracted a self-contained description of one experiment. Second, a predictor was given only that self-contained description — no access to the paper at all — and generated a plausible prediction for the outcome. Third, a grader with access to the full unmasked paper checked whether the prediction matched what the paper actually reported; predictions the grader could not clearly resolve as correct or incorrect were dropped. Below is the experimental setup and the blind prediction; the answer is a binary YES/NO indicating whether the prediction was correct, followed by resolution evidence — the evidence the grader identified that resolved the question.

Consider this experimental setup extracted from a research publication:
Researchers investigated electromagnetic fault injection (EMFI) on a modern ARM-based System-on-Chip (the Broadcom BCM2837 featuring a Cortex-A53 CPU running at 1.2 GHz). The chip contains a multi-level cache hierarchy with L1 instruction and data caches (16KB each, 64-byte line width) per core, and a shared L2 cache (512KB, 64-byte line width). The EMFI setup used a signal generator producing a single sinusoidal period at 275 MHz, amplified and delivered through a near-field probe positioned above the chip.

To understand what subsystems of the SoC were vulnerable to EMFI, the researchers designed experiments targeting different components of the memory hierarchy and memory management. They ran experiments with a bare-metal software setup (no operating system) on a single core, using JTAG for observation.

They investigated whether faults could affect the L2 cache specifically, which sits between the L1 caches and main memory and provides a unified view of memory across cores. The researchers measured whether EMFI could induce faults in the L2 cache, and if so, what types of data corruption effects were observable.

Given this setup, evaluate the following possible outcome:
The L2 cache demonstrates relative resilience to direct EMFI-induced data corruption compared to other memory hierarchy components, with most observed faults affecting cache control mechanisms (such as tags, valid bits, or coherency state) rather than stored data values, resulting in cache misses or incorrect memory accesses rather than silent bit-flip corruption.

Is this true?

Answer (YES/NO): NO